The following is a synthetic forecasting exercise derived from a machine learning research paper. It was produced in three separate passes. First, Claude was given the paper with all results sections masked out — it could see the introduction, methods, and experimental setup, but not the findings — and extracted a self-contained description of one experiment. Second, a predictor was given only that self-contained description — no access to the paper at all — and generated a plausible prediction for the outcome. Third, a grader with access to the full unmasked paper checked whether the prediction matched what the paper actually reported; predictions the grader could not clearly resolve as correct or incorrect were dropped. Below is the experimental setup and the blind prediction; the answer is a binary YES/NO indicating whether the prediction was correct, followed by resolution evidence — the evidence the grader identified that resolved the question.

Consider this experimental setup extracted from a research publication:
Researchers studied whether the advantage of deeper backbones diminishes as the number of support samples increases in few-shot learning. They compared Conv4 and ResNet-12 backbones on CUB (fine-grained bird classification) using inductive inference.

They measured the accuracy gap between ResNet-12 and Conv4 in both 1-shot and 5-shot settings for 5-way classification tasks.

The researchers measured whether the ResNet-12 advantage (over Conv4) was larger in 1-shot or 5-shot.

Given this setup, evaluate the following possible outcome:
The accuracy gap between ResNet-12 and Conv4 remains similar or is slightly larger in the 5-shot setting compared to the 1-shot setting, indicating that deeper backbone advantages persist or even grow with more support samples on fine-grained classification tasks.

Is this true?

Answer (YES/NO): NO